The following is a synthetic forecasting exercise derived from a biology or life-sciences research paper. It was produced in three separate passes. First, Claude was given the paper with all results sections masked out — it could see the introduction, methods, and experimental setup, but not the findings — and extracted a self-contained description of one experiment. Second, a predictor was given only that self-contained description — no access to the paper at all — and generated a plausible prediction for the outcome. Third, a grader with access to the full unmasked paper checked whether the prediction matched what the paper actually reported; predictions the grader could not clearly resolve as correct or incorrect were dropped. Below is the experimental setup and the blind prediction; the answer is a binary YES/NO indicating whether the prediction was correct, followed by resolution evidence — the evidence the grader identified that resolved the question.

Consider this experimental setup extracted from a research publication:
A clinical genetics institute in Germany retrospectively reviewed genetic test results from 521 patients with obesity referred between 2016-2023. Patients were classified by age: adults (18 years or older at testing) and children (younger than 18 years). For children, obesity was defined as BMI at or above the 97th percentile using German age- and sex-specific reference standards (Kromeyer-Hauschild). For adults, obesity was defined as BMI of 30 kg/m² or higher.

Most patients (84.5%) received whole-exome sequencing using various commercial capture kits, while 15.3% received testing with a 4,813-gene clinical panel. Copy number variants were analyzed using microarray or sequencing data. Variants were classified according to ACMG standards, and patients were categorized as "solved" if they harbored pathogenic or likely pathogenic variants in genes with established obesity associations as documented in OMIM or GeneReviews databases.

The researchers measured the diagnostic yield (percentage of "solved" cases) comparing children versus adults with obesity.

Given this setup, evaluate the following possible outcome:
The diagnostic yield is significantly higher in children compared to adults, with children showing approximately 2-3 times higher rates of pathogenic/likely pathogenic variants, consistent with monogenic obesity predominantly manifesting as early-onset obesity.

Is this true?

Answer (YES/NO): NO